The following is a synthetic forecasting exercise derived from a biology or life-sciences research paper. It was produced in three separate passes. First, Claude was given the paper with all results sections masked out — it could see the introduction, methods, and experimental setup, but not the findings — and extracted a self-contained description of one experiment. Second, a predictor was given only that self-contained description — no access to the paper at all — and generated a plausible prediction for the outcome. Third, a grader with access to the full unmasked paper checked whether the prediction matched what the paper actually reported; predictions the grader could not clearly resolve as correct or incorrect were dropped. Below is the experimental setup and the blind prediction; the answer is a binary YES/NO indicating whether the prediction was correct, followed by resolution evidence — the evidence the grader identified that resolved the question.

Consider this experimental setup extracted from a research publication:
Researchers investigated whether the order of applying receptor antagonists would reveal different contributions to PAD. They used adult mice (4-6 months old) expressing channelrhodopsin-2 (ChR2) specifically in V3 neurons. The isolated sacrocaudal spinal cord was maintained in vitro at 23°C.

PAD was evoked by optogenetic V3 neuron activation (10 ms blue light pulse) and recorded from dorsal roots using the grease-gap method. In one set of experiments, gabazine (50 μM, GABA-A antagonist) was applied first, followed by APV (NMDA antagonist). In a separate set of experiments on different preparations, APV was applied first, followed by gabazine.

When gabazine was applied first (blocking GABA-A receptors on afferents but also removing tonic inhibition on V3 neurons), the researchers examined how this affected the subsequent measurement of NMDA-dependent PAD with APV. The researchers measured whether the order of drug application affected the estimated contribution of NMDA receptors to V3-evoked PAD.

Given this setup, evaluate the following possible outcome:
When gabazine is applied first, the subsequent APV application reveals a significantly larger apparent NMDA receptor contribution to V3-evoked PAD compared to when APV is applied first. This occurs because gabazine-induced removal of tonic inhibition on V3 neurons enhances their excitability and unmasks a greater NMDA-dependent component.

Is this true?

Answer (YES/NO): YES